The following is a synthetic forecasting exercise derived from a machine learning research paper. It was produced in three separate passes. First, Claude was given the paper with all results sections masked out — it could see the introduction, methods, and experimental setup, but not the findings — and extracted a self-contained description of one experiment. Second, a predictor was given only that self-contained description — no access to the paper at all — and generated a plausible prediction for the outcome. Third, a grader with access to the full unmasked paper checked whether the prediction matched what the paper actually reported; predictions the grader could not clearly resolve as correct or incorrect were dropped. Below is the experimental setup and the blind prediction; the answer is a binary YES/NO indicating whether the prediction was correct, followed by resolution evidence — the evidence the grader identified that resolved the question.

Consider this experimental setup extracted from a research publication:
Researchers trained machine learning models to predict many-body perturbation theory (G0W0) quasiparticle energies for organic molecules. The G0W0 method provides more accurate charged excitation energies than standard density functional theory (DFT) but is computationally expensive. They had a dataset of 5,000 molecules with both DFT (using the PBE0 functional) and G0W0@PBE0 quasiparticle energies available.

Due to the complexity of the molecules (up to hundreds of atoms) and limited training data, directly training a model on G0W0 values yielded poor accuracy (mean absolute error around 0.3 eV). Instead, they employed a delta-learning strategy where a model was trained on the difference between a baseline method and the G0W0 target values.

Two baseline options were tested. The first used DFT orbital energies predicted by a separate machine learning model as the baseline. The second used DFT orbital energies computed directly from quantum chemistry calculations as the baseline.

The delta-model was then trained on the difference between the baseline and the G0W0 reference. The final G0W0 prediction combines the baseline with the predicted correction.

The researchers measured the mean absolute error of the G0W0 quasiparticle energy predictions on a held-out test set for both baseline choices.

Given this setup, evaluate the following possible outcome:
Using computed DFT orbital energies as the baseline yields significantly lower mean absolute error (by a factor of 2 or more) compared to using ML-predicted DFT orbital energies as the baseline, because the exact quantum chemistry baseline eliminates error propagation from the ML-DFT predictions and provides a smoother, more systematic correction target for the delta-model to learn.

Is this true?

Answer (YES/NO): YES